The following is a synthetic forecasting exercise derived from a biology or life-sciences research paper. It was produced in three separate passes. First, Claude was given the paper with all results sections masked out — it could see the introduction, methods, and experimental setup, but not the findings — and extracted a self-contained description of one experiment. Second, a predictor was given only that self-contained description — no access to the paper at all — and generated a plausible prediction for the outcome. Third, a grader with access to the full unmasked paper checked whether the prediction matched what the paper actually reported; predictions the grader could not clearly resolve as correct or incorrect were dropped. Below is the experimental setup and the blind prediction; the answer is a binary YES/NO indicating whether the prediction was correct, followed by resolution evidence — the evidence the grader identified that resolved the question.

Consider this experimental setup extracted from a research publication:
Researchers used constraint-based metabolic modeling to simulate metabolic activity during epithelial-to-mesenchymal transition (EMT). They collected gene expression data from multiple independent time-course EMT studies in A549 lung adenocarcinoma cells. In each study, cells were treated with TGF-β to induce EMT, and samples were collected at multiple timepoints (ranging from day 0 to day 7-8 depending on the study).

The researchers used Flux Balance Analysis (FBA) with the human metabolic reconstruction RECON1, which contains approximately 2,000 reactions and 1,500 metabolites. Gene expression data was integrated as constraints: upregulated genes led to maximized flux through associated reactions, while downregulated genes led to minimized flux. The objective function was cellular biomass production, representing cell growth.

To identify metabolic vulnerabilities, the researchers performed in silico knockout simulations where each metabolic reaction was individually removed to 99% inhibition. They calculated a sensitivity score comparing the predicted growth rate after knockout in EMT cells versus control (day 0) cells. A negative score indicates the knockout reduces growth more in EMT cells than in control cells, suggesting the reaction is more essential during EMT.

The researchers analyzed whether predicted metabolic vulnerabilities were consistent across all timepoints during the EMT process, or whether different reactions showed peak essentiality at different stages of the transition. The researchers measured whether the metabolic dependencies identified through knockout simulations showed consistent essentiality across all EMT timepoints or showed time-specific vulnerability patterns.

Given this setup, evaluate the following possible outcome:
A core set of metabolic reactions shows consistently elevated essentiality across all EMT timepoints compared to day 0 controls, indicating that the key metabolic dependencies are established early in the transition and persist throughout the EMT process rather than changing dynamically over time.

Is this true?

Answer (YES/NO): NO